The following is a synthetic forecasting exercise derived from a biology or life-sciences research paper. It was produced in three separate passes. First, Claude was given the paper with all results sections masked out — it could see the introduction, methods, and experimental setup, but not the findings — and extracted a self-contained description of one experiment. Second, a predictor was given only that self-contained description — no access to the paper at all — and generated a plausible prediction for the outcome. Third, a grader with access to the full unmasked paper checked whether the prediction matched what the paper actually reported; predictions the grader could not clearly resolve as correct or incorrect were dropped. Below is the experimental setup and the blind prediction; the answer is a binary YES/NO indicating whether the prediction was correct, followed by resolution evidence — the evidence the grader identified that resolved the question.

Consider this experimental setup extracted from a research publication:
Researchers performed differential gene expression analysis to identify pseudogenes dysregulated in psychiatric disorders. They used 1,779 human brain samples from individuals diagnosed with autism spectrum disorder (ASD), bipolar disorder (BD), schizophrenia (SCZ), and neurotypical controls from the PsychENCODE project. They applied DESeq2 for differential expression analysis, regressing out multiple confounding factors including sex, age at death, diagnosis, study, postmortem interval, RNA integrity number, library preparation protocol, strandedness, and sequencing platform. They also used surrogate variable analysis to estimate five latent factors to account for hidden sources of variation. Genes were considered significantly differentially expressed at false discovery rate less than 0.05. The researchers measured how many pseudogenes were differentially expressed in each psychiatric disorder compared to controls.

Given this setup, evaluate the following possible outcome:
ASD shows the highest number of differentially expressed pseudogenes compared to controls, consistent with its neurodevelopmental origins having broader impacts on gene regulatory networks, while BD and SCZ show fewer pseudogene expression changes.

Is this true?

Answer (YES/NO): NO